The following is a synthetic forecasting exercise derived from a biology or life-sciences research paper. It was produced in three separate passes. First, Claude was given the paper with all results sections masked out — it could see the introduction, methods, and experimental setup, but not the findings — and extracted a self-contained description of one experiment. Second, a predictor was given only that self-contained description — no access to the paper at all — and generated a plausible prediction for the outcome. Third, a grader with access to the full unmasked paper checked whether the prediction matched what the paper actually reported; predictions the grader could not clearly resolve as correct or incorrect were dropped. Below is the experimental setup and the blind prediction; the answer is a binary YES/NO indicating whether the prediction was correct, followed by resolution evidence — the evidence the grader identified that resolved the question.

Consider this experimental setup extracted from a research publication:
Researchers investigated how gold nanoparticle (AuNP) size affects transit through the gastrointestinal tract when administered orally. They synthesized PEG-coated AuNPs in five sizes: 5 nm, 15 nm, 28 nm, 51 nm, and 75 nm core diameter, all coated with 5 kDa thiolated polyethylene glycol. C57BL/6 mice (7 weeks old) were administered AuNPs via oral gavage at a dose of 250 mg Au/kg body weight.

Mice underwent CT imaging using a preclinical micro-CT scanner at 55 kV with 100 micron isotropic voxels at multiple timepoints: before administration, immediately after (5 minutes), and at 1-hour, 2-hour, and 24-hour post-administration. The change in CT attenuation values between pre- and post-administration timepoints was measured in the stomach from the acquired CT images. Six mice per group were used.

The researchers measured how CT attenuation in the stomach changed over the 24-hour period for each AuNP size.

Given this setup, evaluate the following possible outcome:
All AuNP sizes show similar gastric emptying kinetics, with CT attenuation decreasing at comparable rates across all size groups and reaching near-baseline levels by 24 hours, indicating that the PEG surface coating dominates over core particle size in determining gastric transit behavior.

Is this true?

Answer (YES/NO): YES